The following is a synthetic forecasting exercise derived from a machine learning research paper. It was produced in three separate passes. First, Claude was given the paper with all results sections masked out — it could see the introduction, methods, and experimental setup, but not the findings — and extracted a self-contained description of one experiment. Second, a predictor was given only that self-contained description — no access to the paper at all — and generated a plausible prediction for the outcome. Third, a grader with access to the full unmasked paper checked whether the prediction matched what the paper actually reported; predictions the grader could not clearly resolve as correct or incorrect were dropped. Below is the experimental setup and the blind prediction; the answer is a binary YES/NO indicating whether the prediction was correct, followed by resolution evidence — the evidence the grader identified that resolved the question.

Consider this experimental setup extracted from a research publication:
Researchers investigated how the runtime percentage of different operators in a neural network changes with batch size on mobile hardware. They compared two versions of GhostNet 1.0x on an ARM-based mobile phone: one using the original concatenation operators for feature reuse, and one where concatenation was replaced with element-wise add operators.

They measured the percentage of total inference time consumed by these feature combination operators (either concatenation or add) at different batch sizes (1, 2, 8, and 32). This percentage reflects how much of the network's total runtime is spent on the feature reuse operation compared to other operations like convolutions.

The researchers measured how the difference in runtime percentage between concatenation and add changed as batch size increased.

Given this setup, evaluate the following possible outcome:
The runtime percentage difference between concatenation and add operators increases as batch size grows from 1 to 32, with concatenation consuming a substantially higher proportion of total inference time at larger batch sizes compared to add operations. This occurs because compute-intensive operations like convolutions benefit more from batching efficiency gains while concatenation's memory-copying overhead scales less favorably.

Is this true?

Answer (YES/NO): YES